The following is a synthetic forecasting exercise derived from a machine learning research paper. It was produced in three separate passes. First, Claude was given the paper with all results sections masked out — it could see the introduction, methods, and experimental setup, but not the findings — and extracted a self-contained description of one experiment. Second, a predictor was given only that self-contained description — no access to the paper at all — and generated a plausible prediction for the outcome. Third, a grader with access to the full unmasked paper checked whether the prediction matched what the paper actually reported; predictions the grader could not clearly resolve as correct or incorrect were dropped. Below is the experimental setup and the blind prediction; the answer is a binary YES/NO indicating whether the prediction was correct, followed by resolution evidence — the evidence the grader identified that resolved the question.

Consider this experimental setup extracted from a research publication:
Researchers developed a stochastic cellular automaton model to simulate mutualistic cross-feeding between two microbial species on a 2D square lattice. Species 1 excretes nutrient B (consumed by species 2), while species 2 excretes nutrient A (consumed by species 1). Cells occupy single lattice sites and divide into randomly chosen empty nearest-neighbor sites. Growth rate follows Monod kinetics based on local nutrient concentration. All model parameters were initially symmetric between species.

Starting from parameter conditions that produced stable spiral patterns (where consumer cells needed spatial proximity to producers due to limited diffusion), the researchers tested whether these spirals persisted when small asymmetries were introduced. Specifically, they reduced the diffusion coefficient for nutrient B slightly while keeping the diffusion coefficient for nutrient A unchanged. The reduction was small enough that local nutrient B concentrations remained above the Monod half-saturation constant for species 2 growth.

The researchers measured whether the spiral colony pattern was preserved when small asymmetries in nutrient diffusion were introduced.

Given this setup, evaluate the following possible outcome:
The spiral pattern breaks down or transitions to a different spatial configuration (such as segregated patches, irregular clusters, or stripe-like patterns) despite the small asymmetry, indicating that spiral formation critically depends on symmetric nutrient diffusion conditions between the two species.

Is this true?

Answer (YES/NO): NO